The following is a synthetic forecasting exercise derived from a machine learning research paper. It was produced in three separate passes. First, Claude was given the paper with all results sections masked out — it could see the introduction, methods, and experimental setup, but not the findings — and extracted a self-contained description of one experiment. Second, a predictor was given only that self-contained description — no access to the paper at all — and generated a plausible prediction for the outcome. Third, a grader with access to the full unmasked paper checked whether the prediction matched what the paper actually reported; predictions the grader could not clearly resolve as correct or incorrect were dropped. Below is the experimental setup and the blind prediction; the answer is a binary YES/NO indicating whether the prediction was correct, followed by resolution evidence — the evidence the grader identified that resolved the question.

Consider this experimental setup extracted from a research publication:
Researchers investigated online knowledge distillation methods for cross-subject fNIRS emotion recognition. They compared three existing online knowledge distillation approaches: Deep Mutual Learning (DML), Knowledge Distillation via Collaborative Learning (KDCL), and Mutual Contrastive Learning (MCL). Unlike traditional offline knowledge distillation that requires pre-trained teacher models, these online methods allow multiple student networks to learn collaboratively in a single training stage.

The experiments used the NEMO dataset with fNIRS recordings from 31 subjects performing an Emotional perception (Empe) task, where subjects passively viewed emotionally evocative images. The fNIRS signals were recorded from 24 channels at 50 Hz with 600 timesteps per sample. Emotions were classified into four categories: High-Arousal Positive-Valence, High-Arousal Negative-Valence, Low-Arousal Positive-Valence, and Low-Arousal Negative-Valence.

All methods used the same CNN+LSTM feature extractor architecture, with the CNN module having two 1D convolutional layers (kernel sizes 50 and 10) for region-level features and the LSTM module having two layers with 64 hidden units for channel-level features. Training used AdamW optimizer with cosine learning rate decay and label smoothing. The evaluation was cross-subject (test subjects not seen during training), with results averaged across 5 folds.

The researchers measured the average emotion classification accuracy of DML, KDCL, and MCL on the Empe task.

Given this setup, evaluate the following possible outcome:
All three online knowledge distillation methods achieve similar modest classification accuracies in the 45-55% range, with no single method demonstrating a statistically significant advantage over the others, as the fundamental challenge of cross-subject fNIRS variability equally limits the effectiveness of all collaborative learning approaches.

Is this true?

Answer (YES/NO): NO